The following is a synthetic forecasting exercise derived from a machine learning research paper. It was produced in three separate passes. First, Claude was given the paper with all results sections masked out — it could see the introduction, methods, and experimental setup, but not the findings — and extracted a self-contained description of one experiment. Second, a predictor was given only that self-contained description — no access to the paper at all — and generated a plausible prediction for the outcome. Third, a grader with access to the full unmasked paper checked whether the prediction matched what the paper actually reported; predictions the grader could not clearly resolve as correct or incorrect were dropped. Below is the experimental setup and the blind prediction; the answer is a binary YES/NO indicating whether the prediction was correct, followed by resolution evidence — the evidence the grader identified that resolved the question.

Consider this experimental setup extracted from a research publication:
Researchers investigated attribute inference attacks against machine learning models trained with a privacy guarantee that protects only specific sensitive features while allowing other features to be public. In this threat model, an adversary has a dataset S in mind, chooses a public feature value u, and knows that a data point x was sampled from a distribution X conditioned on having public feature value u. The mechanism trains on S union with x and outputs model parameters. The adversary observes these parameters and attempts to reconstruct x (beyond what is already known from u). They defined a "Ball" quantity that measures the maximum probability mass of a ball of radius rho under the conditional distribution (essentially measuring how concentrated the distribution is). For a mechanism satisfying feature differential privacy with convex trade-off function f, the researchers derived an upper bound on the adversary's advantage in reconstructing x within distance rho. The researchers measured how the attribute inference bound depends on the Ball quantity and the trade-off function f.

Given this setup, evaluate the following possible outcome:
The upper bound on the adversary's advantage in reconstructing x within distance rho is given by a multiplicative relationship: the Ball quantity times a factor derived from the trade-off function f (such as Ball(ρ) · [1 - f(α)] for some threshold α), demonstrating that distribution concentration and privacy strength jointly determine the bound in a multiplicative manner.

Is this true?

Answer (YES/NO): NO